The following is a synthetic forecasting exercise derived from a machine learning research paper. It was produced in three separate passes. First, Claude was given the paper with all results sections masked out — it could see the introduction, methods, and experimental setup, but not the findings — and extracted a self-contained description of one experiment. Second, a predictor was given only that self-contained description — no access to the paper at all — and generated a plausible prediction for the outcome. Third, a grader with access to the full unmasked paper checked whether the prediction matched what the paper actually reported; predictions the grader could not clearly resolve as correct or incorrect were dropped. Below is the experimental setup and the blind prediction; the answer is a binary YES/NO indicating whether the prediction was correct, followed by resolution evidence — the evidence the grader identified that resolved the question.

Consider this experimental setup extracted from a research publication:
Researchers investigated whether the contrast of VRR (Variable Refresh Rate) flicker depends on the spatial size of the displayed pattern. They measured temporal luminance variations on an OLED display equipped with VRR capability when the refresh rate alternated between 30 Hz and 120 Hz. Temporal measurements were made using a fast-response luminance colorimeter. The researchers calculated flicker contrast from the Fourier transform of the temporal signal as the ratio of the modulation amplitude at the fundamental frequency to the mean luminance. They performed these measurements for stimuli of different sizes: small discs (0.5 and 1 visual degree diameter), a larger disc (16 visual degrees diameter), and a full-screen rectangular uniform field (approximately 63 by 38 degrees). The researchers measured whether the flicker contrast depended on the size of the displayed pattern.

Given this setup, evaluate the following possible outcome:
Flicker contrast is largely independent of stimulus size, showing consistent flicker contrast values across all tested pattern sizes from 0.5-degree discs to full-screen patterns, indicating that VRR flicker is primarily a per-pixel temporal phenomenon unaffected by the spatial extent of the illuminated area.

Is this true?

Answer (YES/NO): YES